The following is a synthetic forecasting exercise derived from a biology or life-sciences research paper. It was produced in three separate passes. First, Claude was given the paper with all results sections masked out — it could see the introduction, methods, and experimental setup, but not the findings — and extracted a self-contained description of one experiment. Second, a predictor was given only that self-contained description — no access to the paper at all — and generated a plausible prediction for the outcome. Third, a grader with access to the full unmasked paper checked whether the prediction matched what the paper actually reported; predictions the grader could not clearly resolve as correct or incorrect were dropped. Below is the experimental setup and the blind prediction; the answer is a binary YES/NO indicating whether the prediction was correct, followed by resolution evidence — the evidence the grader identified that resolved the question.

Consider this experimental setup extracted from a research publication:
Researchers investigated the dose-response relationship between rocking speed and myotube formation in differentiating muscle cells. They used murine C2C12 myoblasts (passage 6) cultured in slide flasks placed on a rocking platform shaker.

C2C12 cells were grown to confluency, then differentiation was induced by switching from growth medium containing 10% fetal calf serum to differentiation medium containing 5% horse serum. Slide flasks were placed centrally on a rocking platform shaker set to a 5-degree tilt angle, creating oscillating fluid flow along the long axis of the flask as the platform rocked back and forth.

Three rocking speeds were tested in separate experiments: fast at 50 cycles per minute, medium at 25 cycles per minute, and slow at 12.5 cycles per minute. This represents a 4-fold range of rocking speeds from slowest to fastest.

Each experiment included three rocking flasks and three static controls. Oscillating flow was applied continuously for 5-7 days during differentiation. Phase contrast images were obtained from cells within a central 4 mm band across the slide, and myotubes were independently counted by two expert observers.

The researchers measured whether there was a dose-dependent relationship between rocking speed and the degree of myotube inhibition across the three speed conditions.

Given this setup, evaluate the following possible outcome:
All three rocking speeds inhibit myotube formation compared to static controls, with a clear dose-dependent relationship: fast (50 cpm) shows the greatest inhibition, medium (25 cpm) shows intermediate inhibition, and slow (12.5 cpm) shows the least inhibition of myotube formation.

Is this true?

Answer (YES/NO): NO